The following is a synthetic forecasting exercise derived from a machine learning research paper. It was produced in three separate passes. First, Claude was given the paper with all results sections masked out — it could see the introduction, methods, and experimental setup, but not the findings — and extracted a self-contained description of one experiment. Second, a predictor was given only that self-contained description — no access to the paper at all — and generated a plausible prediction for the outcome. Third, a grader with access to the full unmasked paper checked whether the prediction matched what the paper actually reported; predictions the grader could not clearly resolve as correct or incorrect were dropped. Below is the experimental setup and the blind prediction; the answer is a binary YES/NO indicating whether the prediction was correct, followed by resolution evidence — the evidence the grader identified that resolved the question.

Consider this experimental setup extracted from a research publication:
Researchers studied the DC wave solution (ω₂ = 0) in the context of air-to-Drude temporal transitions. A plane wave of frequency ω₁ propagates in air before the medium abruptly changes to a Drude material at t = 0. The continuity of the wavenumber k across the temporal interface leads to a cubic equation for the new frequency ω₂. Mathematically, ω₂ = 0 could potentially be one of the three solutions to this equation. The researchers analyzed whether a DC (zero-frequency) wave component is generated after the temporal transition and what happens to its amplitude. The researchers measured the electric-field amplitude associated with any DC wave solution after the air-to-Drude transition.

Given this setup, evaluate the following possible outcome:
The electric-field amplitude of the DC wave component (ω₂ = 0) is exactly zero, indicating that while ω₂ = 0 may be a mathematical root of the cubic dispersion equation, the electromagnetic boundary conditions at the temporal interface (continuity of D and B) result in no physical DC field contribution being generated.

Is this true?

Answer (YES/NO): YES